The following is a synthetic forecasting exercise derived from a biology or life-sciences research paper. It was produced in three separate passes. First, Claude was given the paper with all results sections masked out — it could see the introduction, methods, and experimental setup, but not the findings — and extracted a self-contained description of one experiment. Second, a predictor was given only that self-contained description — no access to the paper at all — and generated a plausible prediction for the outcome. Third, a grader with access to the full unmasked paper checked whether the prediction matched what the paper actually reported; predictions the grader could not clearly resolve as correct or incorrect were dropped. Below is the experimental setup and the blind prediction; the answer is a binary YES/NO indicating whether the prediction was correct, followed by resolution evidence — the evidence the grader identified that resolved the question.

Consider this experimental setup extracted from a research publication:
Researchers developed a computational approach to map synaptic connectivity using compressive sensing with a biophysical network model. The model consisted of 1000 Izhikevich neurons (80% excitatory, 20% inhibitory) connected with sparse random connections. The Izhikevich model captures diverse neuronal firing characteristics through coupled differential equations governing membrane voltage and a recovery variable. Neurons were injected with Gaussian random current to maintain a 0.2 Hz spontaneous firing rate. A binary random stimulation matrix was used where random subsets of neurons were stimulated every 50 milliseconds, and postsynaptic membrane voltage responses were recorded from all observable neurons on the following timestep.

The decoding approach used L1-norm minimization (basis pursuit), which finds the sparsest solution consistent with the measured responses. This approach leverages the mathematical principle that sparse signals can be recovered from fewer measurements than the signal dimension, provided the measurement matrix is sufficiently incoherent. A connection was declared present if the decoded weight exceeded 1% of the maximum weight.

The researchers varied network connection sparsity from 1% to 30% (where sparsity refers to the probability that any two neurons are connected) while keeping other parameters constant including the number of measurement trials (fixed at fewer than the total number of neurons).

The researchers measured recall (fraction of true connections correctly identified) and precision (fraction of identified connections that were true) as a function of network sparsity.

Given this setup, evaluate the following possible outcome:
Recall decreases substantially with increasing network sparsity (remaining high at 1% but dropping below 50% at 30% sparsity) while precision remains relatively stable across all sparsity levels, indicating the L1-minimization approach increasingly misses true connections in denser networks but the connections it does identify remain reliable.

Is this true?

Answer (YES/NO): NO